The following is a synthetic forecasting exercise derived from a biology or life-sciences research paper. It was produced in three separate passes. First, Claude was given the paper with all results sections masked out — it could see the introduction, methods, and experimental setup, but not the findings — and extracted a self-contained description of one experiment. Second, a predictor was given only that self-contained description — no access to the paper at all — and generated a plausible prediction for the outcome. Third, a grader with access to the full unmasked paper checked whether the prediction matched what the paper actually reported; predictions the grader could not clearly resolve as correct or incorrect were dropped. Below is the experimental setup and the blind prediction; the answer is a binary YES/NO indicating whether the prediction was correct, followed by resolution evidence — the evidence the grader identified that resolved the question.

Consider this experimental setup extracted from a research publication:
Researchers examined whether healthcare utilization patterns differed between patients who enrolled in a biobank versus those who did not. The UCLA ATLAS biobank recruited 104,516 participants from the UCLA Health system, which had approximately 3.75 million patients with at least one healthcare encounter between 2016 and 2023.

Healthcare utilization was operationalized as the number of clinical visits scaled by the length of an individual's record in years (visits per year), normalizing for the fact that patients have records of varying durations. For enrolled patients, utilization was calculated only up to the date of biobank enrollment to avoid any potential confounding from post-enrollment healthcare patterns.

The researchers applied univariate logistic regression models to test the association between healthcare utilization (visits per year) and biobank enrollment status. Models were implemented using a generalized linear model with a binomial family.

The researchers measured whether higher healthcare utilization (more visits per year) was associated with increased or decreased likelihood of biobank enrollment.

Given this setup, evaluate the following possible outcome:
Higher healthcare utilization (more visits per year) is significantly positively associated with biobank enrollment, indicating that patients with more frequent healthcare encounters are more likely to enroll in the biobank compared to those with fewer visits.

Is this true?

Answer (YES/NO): YES